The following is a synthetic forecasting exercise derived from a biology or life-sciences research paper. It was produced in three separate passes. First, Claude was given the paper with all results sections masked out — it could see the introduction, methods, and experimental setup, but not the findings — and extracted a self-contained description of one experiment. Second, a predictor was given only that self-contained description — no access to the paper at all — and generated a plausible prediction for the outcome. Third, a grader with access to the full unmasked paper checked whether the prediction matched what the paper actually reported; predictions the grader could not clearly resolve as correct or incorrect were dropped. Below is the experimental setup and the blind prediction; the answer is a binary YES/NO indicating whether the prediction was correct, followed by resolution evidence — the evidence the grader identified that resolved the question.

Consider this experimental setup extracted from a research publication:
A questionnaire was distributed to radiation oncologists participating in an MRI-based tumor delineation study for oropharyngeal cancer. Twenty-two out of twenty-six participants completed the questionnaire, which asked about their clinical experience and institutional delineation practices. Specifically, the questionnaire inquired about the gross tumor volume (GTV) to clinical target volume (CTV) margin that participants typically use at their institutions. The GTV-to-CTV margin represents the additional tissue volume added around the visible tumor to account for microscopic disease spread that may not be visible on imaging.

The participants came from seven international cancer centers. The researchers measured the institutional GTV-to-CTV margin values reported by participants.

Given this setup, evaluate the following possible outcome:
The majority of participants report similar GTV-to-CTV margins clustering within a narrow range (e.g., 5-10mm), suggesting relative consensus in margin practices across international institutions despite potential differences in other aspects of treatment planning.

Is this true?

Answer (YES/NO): YES